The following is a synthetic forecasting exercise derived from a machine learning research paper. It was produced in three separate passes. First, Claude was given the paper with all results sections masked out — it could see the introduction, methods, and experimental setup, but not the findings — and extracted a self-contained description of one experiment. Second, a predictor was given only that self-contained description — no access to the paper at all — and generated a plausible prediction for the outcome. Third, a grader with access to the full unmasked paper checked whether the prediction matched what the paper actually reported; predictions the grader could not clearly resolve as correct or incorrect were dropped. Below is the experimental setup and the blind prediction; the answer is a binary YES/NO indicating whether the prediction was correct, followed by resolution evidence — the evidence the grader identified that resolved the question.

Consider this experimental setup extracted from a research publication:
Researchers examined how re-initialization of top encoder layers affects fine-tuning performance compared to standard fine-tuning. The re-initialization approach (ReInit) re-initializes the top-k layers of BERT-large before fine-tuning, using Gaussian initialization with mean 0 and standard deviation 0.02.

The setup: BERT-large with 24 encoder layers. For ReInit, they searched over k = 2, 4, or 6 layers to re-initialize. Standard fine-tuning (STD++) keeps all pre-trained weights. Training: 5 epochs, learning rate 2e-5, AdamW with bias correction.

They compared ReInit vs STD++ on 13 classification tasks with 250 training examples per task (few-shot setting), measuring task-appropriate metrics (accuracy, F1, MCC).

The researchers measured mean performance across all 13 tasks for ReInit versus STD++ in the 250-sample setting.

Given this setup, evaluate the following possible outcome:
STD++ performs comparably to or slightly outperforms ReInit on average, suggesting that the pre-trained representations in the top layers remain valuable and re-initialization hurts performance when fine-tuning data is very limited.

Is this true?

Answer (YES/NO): NO